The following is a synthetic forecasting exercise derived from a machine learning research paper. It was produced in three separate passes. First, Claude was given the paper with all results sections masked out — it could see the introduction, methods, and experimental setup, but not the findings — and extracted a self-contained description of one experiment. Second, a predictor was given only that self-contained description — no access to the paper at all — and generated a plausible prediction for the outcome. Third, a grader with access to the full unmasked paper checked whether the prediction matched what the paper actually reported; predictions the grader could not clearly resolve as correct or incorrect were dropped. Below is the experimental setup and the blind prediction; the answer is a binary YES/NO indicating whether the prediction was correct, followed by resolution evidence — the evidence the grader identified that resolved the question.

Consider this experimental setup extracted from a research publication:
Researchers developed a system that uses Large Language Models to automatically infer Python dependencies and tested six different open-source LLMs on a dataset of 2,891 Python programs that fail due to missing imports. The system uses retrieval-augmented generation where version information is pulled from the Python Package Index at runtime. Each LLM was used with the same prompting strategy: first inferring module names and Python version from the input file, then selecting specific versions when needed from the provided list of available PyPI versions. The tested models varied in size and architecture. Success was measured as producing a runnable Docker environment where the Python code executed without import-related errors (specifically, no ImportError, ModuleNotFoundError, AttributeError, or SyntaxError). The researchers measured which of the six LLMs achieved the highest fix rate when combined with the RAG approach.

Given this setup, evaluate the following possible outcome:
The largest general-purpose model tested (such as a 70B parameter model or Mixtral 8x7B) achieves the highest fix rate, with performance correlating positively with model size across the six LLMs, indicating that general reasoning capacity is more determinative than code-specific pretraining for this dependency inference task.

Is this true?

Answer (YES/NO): NO